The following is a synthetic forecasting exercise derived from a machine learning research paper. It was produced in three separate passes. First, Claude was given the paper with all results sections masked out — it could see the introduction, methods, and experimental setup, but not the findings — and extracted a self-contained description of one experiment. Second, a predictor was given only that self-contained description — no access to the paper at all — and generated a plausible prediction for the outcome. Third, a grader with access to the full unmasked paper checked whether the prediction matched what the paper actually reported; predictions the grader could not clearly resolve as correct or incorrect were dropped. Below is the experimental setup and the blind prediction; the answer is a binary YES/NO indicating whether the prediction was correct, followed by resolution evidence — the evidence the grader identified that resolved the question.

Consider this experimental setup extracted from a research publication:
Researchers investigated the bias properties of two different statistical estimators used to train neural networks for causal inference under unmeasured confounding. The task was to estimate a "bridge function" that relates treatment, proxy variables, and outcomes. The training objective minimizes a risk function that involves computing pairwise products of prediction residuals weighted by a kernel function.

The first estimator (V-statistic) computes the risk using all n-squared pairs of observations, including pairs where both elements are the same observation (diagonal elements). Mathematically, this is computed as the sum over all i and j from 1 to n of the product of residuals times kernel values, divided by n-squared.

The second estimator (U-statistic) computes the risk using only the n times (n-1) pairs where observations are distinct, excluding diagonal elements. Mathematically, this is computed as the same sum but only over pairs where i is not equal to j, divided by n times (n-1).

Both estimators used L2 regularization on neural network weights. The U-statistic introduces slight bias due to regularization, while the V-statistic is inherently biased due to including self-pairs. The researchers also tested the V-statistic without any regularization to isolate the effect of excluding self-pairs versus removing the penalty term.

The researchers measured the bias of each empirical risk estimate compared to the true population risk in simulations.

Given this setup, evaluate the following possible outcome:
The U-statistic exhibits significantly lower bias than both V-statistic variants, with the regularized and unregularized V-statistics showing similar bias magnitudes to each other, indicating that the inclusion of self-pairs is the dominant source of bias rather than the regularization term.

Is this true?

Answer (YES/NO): NO